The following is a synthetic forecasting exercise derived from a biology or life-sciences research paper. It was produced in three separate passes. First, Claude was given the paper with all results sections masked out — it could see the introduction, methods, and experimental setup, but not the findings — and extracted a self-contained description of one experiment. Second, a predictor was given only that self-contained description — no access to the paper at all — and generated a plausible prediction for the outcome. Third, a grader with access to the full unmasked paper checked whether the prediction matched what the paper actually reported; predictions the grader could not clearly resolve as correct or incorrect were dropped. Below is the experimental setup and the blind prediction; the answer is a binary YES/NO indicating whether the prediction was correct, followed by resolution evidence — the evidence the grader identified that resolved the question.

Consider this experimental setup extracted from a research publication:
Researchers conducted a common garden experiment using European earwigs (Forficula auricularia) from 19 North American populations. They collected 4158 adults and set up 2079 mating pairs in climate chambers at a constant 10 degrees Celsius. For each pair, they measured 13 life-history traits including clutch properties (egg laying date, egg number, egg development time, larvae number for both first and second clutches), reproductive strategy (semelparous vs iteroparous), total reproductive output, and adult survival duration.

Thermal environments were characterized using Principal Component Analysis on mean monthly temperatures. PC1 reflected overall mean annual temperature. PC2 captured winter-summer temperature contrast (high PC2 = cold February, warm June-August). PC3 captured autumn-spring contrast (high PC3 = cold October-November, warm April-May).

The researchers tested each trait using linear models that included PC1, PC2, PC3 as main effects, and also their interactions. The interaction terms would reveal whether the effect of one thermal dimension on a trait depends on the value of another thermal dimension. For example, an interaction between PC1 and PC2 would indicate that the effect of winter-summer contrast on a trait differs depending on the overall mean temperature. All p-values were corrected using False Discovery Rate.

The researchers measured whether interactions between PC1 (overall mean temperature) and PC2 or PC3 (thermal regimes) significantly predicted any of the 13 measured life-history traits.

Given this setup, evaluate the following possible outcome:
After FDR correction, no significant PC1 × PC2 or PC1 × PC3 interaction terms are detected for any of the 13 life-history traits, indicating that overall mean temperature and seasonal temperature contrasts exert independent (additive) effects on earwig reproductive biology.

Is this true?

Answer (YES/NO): YES